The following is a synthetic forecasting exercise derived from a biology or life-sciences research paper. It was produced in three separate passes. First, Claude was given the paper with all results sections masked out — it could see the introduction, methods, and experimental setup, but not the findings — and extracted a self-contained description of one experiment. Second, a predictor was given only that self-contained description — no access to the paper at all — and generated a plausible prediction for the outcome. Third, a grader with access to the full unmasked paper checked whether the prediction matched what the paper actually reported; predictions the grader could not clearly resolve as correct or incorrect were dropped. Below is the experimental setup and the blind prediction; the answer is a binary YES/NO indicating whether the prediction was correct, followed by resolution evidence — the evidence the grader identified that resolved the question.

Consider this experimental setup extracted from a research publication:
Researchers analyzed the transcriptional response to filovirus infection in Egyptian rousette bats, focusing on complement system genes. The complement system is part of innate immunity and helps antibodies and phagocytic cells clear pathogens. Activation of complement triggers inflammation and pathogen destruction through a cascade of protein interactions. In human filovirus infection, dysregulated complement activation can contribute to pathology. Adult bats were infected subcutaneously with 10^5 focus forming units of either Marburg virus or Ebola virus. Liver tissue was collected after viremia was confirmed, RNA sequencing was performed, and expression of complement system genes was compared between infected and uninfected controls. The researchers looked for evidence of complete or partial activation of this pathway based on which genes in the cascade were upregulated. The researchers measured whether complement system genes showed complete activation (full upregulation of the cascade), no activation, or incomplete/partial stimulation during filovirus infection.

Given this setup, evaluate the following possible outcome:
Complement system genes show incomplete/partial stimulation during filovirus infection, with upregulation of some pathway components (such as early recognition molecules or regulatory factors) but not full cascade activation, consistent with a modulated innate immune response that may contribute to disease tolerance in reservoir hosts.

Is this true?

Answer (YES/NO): YES